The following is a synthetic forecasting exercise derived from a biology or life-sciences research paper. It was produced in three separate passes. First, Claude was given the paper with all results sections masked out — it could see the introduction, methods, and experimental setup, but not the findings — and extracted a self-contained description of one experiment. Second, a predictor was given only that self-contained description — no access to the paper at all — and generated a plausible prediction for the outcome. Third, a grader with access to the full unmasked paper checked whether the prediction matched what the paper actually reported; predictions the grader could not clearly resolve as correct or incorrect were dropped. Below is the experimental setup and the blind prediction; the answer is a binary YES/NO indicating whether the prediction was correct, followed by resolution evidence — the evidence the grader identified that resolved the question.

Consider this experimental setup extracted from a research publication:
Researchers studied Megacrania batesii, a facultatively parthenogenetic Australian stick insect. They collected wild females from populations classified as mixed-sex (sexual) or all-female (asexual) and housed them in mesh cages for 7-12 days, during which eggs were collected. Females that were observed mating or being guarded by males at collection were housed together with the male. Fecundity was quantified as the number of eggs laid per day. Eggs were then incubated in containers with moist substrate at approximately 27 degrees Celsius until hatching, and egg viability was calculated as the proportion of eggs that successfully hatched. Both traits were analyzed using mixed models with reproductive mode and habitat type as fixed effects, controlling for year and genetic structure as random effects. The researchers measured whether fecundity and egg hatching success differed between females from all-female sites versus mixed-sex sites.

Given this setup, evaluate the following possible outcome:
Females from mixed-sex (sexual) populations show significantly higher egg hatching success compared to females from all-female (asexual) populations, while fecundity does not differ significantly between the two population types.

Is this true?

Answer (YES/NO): NO